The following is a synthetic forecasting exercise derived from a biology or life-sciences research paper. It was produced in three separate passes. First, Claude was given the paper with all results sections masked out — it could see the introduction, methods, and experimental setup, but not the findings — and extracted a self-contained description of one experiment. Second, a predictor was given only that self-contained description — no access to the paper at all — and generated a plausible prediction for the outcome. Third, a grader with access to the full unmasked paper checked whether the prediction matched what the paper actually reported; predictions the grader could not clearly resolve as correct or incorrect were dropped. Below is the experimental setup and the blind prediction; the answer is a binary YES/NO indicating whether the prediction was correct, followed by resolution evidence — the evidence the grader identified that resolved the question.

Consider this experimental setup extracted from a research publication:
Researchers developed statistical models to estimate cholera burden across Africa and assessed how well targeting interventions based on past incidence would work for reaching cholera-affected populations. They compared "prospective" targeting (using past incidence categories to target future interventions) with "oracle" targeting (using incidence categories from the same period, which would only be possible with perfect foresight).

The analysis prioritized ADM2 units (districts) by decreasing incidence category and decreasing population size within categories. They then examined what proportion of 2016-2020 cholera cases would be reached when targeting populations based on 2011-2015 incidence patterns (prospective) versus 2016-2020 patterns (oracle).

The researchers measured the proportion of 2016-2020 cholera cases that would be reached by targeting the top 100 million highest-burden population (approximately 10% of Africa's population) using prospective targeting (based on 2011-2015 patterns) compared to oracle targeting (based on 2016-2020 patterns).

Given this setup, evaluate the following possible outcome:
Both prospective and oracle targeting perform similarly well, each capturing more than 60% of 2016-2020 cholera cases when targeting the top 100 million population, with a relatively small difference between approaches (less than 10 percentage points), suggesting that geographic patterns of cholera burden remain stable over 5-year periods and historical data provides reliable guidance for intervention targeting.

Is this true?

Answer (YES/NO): NO